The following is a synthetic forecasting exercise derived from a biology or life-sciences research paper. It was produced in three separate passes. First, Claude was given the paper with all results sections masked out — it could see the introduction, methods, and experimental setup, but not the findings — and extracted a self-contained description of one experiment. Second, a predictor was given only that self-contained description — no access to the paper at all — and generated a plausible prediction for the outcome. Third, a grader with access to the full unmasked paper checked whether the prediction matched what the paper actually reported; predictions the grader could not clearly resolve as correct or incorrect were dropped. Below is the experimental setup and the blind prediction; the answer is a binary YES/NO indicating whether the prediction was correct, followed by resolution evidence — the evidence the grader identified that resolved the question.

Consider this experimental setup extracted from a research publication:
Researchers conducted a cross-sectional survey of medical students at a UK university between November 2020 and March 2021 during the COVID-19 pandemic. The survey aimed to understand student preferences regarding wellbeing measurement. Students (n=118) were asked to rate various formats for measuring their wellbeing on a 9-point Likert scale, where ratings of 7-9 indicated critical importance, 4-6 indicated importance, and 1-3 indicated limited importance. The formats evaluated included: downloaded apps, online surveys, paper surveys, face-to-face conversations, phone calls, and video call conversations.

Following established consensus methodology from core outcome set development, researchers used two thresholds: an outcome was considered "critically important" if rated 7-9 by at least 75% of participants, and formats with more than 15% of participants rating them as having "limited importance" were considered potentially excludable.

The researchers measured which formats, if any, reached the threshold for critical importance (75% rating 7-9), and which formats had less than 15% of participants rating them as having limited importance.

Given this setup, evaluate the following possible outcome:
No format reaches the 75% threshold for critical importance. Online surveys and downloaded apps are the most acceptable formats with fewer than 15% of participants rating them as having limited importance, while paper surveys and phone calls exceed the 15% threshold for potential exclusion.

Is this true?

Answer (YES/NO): YES